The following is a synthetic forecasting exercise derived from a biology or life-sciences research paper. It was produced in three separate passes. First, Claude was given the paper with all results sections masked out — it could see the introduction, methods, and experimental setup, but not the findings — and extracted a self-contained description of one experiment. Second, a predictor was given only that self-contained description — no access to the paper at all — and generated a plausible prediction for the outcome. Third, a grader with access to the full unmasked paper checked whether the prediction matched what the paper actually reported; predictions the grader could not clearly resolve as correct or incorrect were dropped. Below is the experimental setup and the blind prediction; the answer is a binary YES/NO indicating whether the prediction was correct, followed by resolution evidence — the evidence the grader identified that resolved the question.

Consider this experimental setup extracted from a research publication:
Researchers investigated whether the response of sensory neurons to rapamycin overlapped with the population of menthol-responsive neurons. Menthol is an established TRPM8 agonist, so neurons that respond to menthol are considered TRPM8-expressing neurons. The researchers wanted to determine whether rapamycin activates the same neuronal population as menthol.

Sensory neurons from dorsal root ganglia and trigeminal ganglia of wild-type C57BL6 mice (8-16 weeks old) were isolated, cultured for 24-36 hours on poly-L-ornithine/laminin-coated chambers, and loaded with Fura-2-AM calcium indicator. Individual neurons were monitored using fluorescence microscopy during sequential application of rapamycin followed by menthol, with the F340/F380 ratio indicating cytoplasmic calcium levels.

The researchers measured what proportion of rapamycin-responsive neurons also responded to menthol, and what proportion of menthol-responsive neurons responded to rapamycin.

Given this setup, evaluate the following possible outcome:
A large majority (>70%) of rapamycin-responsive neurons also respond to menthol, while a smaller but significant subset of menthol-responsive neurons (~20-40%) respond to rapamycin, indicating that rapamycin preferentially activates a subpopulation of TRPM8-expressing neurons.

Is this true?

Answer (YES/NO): NO